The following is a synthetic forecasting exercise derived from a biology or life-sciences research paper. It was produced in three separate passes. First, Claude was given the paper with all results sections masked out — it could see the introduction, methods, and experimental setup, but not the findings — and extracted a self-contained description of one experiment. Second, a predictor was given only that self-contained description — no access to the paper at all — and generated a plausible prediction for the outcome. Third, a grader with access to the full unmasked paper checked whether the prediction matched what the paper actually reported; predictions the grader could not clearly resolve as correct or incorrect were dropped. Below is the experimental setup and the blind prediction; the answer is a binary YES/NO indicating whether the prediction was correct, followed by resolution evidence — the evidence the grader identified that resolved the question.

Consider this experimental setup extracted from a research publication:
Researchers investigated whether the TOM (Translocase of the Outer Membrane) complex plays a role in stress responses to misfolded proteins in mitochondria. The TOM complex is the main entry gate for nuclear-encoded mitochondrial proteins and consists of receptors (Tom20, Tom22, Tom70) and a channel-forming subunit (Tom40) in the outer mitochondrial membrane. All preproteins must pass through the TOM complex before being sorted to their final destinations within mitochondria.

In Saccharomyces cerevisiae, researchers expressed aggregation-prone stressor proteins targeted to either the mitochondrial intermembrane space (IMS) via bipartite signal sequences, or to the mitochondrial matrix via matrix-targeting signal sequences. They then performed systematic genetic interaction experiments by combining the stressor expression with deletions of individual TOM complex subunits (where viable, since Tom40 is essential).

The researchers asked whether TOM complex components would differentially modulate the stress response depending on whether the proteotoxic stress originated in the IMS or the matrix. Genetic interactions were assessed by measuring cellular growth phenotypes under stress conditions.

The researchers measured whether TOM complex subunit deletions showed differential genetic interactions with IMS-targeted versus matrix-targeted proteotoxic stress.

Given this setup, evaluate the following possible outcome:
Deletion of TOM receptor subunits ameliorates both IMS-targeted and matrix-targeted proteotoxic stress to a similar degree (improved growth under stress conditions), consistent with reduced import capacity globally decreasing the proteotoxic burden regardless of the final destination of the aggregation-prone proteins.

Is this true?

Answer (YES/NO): NO